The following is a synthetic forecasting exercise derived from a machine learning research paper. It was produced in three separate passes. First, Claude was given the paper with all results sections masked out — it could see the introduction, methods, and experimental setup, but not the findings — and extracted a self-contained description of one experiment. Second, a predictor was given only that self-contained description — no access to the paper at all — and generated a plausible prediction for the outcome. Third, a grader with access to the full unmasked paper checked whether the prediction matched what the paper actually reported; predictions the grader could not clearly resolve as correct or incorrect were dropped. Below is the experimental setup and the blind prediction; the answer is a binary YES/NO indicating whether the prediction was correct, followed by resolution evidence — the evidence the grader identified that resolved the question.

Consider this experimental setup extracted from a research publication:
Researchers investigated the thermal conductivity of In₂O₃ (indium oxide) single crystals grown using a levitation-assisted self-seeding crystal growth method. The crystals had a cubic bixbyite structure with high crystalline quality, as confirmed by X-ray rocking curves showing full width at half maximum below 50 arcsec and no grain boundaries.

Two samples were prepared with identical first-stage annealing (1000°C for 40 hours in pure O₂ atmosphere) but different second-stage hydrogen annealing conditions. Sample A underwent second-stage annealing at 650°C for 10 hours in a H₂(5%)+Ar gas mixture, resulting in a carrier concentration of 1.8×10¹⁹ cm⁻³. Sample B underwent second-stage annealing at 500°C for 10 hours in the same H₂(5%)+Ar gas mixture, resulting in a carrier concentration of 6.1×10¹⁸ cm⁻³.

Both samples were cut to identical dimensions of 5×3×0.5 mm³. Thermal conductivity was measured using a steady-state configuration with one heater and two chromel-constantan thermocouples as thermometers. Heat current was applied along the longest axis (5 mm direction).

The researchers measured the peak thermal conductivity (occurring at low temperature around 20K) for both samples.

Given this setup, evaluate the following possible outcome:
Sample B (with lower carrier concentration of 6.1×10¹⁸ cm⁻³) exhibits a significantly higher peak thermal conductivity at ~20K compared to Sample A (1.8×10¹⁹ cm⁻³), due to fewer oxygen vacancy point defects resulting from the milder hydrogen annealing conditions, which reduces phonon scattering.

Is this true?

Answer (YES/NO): NO